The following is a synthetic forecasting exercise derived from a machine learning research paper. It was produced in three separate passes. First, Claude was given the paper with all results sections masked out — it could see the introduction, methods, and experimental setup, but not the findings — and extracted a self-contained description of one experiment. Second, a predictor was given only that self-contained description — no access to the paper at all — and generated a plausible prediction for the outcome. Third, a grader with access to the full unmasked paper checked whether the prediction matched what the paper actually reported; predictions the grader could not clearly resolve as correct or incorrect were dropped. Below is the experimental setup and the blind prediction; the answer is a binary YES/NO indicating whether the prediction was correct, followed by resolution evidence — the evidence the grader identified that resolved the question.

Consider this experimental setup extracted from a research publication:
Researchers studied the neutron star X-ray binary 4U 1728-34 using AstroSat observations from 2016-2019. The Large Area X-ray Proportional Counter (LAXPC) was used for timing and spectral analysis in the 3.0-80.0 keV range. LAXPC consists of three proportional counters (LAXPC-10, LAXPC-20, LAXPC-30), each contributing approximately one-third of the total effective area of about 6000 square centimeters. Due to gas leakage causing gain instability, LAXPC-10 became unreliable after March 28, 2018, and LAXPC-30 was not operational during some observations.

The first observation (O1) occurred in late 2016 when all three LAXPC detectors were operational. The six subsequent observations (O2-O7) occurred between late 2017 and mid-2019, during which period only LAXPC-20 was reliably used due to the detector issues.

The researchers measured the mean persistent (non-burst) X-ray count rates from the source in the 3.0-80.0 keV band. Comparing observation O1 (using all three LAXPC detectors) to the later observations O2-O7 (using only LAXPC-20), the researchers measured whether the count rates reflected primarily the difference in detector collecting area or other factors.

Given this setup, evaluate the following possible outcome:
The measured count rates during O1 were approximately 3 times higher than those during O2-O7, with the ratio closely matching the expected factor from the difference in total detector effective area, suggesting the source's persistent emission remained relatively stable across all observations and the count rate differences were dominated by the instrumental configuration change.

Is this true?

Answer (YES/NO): NO